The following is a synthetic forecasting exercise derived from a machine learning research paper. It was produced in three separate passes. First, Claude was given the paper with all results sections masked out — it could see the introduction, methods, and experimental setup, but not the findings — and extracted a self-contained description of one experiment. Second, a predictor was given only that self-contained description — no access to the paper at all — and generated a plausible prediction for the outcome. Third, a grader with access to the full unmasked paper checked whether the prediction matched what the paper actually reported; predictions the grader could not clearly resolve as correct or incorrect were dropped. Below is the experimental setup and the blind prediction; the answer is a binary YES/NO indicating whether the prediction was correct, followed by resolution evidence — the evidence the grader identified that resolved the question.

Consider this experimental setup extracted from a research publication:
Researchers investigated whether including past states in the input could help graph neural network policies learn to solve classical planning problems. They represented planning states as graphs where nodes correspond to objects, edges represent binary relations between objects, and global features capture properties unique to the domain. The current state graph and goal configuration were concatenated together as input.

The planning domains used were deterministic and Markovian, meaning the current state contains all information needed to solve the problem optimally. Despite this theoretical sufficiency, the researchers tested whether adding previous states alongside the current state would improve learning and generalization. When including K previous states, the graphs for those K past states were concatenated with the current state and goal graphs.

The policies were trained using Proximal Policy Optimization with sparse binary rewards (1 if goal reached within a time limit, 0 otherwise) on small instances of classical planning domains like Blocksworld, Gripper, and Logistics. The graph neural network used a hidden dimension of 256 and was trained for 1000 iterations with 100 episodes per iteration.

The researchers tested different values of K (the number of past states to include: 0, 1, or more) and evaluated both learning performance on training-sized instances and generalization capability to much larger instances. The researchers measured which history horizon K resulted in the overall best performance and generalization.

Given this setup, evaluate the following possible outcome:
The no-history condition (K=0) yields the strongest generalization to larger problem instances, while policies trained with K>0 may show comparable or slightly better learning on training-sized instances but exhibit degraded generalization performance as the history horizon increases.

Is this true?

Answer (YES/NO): NO